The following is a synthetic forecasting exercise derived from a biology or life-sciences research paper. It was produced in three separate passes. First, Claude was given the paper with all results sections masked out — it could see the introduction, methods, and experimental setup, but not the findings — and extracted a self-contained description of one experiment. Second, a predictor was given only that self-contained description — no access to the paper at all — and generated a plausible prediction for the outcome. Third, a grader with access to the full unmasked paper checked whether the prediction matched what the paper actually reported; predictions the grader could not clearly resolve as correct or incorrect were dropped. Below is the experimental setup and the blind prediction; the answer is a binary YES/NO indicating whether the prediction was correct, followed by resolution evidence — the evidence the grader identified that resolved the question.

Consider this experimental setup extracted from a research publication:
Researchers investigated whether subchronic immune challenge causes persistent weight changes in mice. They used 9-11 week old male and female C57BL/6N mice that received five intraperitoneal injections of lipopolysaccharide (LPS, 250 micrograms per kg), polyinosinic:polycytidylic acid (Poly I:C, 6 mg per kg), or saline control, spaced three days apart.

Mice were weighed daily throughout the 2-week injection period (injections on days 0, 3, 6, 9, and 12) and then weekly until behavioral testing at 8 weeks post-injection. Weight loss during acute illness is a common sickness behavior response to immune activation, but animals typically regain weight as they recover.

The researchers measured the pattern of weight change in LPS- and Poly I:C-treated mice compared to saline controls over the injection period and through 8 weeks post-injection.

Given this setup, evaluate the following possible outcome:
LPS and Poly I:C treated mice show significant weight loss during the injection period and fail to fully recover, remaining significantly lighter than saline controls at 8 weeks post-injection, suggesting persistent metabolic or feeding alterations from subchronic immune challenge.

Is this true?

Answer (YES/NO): NO